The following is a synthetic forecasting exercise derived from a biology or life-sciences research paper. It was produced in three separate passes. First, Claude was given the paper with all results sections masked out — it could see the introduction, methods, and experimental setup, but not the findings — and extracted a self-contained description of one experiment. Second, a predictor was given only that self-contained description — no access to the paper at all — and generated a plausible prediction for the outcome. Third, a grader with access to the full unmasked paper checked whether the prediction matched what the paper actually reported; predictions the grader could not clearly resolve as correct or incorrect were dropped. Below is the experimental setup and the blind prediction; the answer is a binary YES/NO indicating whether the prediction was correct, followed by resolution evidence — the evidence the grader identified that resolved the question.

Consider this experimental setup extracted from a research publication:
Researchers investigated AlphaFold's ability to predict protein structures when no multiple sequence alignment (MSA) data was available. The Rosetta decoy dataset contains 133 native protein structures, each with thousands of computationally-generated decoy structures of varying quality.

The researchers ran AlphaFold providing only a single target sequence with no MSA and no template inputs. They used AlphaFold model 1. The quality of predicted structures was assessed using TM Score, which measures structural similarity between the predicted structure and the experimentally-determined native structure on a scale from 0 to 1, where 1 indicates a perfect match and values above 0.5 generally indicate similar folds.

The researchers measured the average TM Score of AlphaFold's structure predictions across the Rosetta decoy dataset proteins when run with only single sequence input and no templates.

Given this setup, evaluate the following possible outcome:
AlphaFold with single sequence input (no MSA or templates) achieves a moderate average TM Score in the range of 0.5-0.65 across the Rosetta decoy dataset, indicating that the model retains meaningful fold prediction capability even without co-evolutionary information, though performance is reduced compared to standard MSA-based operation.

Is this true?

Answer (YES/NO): NO